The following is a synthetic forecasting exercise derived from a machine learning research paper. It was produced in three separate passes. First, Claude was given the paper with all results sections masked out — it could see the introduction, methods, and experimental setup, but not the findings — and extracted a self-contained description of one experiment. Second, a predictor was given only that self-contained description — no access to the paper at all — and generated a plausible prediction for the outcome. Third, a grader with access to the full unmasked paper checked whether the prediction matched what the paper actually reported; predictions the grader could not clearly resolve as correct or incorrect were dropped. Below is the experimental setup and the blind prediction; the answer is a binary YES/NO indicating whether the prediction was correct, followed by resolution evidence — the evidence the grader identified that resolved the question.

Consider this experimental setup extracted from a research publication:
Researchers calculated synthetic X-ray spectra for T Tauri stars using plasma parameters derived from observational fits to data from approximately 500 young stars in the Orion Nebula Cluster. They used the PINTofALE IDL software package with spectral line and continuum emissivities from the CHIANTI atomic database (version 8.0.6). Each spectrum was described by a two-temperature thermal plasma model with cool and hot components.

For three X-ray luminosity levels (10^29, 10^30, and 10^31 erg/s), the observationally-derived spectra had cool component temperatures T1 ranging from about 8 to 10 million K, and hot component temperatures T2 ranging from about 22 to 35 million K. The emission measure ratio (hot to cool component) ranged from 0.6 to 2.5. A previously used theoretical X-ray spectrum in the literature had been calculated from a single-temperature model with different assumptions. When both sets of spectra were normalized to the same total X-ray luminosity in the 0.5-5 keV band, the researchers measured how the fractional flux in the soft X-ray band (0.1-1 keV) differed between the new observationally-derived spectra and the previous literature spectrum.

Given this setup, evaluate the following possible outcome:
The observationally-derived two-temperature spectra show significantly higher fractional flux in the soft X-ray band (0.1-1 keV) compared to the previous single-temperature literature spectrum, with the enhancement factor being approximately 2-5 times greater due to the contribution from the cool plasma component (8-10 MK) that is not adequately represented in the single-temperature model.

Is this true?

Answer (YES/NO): YES